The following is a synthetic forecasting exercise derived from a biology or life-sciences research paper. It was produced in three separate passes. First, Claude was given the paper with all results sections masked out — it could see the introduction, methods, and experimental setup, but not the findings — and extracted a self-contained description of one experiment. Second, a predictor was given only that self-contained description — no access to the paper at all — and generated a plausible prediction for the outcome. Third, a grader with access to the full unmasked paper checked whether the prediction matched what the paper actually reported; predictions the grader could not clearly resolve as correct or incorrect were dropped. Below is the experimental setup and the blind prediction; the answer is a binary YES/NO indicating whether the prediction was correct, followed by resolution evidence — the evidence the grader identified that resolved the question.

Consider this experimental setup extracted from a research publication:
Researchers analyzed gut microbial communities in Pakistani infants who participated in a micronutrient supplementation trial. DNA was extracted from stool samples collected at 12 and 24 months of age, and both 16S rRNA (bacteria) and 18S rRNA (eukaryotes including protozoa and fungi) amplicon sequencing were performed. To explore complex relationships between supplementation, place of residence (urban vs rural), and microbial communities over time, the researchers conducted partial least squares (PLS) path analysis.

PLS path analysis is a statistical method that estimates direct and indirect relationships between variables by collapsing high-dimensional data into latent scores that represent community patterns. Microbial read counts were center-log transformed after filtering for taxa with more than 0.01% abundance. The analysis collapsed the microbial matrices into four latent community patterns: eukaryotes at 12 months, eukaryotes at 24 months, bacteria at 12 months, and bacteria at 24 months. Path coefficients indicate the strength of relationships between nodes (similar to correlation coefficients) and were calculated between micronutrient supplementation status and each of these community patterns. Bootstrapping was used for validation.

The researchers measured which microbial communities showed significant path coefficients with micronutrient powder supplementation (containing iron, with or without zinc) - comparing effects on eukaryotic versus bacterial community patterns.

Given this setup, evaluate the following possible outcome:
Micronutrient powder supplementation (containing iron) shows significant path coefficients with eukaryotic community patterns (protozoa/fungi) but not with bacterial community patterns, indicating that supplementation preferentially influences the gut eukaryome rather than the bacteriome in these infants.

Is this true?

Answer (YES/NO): NO